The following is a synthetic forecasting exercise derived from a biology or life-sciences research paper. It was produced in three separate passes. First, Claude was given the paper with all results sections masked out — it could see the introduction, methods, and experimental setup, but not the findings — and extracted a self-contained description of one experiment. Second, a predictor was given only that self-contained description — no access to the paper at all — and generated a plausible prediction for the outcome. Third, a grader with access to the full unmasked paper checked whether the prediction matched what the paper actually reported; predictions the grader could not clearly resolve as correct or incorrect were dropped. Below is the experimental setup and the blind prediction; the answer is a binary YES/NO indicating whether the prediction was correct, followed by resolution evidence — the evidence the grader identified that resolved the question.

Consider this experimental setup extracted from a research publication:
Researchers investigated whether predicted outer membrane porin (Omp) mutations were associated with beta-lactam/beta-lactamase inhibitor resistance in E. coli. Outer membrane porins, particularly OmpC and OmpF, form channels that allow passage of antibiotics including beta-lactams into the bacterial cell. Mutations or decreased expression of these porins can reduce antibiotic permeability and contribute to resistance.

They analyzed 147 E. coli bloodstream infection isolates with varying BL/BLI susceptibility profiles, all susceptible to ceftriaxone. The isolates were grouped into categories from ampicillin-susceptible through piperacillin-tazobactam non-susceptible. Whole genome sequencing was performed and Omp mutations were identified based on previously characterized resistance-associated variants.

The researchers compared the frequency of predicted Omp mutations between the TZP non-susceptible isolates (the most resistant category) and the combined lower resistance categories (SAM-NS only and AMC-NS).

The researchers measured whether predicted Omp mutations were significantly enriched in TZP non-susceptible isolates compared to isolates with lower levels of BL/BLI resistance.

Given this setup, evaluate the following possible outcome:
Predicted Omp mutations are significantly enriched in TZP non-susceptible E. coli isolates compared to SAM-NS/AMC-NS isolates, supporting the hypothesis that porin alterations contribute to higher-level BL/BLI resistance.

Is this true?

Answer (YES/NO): NO